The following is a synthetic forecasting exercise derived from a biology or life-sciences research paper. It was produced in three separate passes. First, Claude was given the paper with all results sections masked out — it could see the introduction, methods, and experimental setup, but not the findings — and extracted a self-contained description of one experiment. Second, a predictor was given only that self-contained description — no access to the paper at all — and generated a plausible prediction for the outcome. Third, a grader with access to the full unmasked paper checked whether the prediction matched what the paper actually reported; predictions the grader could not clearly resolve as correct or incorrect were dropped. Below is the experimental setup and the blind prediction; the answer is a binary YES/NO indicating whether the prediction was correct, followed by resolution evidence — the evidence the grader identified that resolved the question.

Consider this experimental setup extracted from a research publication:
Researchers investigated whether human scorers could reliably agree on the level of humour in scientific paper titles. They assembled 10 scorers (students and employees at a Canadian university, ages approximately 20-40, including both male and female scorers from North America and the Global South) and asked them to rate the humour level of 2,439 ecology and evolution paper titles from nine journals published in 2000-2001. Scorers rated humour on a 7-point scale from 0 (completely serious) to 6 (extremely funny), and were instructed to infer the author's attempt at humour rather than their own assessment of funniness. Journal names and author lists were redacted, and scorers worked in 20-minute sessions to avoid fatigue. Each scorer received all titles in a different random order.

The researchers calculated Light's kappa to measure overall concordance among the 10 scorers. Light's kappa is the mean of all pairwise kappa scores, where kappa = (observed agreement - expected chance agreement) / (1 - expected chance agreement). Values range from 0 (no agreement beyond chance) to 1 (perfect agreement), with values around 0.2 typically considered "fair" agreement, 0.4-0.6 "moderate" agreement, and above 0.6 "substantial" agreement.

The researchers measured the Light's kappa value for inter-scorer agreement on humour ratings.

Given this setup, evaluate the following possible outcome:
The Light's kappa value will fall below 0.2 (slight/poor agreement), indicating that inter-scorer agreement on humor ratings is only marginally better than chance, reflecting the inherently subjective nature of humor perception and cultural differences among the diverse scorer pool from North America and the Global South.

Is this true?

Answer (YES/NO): NO